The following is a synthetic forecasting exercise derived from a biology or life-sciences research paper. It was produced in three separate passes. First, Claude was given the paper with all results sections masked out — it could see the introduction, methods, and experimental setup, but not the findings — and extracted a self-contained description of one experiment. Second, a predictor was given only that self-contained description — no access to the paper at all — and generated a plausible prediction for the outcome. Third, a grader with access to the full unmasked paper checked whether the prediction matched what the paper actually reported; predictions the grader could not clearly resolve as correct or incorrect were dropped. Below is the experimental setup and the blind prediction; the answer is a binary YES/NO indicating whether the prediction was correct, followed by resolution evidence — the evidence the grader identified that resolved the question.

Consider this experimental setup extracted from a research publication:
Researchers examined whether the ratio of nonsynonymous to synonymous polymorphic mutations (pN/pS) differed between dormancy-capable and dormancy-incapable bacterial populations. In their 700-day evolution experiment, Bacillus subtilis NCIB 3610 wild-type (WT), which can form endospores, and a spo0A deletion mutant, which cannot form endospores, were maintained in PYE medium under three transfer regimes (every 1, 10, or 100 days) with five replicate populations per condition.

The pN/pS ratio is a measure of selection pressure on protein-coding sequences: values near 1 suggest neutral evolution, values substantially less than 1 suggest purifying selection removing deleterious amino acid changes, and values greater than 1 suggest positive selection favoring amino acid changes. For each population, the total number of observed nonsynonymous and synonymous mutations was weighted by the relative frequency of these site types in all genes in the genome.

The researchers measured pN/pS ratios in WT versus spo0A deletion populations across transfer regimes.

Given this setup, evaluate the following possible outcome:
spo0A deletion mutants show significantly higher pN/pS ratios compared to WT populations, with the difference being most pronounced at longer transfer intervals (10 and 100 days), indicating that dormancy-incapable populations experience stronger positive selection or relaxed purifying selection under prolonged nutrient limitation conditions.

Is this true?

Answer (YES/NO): NO